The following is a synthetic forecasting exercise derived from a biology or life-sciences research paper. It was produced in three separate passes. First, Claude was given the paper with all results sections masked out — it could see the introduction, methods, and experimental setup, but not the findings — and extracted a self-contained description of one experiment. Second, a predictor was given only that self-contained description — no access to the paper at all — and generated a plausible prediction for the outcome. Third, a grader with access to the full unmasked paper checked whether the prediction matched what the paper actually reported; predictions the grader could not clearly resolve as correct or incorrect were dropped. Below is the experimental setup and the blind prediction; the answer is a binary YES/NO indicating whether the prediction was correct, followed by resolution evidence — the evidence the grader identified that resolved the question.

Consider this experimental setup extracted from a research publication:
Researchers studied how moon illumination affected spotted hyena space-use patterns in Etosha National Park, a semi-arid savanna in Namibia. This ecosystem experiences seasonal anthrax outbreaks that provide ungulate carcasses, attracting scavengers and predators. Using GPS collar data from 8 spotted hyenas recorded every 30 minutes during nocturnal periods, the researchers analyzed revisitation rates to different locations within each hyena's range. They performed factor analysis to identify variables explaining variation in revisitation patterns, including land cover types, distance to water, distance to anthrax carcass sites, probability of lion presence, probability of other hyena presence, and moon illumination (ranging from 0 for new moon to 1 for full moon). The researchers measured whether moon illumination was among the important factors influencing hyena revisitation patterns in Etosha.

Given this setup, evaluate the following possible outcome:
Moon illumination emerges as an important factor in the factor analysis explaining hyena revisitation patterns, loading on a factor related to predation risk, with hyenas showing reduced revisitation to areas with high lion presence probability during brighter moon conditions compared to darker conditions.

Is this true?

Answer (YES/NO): NO